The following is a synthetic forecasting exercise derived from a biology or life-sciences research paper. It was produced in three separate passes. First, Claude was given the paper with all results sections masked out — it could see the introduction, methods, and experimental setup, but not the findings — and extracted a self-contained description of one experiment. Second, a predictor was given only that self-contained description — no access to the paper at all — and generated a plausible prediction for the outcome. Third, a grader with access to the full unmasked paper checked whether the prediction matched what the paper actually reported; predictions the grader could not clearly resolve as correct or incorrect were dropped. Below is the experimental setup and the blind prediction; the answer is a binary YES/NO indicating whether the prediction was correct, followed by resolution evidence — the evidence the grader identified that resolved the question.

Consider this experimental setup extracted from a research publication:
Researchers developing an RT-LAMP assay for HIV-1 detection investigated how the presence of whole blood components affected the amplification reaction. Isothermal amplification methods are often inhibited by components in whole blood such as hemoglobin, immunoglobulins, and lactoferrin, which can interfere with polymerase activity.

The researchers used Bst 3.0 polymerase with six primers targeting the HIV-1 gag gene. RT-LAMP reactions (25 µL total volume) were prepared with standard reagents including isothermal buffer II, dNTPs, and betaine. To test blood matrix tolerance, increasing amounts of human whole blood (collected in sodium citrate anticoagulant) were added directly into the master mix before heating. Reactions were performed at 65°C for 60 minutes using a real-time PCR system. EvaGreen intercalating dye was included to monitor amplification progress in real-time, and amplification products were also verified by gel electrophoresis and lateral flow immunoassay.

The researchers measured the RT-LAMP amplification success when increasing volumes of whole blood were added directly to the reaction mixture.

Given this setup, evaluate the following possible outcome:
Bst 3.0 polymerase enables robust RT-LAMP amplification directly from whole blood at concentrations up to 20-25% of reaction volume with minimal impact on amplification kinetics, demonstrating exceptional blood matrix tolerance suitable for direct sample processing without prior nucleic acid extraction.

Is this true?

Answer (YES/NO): NO